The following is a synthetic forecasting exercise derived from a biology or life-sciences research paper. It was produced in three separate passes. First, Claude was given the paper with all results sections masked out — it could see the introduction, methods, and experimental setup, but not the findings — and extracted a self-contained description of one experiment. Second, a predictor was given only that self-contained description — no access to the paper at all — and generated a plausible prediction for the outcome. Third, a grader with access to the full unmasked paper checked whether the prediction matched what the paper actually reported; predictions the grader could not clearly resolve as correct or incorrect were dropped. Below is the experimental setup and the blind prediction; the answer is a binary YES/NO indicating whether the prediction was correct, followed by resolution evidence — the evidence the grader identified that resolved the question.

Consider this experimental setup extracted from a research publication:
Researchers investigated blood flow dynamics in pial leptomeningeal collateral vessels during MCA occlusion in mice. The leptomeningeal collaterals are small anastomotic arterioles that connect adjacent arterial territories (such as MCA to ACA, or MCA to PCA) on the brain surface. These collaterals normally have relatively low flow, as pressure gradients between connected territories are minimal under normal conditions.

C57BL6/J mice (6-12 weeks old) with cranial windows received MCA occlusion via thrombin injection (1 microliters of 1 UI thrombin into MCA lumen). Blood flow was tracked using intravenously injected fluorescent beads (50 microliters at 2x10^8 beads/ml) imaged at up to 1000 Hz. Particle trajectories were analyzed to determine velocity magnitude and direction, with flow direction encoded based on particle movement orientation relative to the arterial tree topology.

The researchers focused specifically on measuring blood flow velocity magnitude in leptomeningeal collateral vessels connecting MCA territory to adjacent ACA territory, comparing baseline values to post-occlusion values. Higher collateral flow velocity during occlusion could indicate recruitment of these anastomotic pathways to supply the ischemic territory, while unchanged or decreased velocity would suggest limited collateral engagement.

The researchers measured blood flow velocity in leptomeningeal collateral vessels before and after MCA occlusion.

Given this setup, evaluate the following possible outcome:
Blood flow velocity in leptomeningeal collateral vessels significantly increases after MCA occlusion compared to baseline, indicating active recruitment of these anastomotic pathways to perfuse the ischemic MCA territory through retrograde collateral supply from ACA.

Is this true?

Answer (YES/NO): YES